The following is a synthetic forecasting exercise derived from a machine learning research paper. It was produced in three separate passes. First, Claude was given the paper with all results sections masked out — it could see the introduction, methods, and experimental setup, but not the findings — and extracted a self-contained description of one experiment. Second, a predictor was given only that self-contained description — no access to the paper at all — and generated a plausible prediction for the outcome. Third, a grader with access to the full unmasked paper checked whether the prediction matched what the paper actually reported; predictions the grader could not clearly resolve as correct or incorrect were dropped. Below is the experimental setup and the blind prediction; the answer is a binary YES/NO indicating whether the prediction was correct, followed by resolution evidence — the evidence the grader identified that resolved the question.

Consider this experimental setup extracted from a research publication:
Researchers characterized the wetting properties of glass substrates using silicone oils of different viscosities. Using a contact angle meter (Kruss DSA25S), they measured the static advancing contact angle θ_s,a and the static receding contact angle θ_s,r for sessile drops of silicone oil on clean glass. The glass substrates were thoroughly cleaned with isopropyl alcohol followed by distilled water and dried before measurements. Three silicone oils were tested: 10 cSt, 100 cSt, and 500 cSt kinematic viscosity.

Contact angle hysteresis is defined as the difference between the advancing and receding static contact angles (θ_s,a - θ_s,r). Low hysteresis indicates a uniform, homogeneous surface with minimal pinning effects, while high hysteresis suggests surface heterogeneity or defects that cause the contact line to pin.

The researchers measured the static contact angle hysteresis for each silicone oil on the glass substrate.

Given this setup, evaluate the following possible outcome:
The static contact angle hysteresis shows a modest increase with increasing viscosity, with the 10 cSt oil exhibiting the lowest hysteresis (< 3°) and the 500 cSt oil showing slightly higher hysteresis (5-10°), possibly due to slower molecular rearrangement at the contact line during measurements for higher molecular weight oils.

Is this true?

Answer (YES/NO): NO